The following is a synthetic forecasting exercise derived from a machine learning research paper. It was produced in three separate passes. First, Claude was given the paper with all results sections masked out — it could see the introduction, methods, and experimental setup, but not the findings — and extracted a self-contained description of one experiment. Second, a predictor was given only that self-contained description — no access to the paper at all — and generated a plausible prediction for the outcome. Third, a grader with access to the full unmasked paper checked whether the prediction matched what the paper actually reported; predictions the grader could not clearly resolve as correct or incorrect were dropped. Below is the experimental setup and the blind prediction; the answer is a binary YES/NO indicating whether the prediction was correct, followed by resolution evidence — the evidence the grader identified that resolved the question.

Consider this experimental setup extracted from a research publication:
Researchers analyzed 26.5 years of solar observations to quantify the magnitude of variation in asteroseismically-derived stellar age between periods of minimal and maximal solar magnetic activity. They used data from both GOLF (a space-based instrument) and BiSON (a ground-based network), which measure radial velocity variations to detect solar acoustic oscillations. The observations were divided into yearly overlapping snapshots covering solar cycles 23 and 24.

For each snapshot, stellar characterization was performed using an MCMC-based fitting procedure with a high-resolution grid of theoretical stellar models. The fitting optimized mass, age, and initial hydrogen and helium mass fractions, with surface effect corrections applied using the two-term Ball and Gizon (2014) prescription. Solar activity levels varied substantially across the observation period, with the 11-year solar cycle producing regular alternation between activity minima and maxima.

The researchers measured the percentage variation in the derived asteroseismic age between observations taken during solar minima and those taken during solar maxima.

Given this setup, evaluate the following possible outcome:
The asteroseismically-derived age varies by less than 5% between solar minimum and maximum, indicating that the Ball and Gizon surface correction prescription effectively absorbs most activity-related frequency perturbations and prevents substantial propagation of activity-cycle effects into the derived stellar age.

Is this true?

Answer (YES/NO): NO